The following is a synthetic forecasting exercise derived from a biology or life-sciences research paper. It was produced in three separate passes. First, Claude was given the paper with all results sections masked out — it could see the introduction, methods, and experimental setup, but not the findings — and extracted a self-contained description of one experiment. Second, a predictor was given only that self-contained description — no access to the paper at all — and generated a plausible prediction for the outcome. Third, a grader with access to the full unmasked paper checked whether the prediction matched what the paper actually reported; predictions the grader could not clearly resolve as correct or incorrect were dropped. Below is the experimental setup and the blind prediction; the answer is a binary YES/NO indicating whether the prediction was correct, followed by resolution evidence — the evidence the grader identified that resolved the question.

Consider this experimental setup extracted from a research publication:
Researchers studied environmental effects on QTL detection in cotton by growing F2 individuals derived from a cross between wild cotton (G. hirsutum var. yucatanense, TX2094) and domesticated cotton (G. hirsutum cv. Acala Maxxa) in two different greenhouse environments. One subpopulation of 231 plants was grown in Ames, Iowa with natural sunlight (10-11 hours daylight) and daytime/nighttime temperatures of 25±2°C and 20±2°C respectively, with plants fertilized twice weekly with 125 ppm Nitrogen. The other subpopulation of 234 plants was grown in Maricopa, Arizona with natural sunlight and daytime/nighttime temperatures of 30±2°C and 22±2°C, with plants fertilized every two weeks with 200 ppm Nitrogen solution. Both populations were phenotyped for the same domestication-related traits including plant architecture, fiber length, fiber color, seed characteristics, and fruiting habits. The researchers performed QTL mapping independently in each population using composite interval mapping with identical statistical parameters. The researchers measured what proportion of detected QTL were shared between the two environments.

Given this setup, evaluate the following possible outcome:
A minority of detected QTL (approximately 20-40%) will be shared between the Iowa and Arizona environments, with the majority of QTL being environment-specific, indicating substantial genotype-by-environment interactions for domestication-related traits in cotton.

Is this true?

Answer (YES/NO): NO